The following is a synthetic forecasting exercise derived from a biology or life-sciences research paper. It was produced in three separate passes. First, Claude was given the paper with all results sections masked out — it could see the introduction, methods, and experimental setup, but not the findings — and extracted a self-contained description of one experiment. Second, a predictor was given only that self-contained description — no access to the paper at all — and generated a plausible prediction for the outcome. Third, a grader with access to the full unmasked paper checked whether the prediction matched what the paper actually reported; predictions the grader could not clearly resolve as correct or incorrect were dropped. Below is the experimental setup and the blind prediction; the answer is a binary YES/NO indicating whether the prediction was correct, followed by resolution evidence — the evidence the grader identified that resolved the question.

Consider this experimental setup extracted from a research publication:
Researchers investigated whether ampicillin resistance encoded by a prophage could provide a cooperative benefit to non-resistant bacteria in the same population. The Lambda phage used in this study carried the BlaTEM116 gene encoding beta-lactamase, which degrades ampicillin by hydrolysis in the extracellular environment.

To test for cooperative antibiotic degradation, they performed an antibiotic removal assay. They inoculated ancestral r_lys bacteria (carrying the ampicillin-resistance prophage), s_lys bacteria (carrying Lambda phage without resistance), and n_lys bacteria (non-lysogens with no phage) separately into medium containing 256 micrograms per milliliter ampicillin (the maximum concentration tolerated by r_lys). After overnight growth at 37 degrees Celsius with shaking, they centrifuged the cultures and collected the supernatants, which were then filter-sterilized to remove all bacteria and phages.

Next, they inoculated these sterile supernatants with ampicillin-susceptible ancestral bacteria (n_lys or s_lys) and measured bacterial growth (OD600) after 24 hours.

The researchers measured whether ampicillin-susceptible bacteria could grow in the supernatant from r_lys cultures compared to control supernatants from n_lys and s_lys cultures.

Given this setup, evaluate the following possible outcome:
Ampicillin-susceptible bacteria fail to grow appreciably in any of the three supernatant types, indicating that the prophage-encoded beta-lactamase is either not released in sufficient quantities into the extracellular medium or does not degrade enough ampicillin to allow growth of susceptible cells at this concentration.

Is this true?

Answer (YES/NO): NO